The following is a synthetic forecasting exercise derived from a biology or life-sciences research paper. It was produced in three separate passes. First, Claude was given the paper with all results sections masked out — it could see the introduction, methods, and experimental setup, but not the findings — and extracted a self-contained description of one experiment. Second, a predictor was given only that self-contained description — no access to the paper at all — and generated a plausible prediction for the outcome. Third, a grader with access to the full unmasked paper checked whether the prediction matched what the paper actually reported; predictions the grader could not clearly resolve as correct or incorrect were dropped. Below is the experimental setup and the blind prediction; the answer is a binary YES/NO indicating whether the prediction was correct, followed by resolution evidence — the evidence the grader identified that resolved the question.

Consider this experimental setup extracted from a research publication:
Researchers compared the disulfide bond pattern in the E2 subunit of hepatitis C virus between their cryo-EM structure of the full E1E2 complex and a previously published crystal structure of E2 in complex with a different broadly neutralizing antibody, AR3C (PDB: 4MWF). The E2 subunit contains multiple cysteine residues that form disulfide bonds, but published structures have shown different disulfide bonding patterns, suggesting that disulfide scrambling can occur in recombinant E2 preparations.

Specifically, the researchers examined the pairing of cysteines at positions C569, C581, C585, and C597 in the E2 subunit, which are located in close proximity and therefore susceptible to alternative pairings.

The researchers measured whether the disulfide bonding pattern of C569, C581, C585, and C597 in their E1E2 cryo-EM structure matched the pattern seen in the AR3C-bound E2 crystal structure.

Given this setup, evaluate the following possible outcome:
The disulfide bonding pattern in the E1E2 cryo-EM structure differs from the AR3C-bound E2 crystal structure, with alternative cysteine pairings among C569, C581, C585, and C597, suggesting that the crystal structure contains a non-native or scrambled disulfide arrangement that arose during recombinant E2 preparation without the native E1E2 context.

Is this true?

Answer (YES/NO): YES